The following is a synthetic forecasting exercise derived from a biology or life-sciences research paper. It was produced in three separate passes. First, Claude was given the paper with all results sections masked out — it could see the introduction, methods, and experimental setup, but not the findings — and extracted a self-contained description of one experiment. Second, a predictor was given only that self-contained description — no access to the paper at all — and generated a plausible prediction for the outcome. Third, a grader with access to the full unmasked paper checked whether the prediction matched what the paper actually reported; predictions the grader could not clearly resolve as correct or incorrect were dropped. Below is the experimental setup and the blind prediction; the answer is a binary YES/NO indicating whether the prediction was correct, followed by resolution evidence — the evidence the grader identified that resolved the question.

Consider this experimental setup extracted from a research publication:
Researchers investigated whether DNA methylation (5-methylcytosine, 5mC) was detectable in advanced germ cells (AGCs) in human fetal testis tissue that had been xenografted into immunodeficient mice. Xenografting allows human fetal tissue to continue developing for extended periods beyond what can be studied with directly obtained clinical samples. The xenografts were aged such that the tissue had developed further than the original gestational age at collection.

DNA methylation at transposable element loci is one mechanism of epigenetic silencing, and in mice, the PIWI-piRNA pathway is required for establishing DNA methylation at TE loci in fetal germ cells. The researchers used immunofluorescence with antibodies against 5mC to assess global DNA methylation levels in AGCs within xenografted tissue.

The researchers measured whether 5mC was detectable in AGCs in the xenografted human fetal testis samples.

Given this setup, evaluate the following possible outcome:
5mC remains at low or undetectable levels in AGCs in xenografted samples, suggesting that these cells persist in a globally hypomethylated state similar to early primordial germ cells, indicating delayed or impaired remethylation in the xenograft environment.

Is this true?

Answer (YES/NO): NO